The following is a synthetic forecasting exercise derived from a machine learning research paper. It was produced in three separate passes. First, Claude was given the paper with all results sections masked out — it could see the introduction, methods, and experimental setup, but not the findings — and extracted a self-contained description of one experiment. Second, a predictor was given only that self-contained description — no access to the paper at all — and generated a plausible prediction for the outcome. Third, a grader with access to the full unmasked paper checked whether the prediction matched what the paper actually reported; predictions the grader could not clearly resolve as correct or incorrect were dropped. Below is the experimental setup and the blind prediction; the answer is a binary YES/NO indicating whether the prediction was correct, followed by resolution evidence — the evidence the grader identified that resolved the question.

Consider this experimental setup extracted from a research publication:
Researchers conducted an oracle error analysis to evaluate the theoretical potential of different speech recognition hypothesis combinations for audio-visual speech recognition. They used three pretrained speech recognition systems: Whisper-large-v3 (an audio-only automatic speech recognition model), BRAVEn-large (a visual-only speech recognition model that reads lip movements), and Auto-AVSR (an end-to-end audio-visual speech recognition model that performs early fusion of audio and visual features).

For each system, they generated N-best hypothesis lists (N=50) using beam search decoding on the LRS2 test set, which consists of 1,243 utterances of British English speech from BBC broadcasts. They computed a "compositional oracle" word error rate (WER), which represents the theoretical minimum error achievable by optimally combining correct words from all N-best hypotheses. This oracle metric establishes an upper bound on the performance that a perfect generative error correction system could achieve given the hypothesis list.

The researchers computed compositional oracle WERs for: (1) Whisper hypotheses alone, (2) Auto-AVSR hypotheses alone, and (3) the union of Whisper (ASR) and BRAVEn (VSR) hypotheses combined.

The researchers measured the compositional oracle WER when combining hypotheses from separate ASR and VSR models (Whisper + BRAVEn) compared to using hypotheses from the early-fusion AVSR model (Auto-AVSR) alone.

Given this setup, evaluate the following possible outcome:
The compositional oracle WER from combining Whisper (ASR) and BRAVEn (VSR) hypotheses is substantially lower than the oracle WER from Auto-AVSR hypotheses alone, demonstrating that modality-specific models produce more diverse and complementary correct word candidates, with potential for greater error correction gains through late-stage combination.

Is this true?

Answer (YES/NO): YES